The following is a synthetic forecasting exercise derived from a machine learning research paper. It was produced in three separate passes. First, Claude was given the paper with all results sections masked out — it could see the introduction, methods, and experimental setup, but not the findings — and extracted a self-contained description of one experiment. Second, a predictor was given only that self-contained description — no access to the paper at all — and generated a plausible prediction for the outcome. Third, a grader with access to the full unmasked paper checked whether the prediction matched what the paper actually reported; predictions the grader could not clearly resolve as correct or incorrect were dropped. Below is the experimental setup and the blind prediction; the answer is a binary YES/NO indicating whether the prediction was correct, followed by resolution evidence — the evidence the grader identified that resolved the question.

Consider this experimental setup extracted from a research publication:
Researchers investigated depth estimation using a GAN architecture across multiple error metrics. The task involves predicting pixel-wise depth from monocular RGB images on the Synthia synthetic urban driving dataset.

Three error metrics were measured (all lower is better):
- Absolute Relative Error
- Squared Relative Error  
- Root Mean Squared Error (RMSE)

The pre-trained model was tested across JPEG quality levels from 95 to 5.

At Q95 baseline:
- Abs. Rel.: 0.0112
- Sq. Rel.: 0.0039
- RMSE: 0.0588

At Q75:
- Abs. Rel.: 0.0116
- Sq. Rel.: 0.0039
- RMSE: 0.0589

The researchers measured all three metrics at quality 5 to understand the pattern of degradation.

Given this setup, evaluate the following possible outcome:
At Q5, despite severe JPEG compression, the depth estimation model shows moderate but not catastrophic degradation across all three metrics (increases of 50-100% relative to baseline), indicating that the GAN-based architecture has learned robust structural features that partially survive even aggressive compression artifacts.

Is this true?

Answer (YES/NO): NO